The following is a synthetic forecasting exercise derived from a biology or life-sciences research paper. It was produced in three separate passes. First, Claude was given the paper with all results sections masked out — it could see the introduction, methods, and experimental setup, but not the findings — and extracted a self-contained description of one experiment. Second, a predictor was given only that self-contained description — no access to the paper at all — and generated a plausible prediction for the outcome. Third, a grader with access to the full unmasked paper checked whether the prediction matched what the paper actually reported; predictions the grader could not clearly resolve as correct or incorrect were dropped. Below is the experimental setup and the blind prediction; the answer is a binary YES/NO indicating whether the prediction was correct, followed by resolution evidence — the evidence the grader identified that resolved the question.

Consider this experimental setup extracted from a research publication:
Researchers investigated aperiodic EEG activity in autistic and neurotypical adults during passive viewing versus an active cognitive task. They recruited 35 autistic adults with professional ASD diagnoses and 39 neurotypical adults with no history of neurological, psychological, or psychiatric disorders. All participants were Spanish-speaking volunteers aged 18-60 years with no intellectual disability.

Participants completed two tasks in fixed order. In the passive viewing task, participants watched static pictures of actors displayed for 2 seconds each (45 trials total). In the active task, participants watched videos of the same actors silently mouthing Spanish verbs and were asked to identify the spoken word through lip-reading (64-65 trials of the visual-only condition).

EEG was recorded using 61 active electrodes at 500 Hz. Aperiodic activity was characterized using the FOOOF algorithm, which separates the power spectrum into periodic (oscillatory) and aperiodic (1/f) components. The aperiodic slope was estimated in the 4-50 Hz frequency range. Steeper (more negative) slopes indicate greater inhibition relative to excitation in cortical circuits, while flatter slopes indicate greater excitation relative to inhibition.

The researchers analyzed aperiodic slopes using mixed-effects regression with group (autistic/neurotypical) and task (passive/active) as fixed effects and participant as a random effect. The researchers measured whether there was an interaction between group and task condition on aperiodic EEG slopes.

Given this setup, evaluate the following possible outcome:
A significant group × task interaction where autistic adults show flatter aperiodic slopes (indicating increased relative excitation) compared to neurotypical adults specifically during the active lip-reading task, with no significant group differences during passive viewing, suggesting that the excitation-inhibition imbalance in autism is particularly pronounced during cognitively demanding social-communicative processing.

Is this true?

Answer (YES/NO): NO